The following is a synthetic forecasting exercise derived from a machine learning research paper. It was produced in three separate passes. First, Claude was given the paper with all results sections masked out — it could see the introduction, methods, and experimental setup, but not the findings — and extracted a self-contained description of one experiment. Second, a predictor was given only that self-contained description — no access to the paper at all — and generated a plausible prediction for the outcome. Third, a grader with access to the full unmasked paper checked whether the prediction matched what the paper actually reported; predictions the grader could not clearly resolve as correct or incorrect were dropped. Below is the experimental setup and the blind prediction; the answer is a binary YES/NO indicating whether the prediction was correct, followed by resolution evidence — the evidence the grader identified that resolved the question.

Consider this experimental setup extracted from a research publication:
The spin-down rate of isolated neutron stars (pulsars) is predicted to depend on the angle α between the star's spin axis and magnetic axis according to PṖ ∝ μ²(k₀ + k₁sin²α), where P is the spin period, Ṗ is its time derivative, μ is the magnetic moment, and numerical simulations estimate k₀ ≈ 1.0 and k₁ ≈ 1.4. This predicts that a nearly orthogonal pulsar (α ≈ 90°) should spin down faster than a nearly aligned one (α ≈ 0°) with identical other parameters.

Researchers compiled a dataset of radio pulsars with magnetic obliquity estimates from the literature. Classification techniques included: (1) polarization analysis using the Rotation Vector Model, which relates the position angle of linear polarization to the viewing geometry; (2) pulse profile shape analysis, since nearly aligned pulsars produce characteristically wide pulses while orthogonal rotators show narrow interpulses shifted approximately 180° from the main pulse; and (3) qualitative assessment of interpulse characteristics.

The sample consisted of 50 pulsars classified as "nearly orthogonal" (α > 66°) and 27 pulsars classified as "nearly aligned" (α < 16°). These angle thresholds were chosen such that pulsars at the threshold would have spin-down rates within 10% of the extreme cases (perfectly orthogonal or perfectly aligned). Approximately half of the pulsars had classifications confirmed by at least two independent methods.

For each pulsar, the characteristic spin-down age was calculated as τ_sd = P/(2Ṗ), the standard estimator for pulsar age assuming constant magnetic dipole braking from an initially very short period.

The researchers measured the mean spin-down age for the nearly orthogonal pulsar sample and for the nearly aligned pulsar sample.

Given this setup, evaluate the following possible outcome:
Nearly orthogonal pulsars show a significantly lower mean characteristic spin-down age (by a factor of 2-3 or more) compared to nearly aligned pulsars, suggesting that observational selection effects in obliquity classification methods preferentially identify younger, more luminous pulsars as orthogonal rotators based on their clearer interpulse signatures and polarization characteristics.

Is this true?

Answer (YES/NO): YES